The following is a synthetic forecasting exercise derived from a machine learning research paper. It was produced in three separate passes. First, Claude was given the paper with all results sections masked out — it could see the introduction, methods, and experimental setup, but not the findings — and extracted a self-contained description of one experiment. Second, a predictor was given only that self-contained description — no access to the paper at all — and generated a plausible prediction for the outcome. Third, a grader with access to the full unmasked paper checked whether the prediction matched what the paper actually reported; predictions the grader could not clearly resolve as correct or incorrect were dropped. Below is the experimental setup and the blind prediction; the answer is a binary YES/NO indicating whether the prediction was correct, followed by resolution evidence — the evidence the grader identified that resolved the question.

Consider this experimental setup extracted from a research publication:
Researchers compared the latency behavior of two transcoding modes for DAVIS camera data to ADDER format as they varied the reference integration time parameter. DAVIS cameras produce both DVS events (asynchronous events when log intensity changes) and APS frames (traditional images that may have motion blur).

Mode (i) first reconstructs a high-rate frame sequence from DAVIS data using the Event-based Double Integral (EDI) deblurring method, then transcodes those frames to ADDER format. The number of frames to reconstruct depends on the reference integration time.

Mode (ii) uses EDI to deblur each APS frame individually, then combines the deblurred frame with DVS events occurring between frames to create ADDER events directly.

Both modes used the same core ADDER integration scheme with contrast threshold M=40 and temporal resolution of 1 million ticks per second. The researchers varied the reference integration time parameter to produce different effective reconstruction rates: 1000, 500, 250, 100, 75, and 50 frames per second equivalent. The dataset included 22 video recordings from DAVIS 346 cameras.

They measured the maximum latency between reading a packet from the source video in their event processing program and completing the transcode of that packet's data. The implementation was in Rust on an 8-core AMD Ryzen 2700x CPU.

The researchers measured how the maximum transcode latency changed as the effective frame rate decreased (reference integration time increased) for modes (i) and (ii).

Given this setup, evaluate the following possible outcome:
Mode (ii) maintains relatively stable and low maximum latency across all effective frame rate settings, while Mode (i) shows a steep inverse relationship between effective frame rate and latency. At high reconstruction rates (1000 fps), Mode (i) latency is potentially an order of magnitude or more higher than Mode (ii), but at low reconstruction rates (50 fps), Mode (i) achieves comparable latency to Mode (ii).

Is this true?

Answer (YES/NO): NO